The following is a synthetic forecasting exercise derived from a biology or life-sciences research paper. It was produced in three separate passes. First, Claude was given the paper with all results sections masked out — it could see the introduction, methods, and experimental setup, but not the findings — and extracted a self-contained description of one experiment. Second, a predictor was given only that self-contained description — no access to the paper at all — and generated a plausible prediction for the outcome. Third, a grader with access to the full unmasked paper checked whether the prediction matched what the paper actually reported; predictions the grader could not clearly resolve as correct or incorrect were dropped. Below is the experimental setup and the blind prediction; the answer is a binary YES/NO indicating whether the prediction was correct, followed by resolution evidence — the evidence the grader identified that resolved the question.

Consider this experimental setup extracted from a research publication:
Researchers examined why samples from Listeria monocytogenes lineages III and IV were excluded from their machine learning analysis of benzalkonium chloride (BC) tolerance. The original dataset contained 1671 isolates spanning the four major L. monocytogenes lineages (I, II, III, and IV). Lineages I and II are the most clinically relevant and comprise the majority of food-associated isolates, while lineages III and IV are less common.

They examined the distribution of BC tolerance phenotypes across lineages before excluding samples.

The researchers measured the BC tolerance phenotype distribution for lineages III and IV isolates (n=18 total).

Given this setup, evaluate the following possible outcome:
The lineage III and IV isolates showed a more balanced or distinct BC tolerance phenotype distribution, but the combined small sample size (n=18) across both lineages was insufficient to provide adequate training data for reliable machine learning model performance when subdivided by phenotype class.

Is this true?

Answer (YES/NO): NO